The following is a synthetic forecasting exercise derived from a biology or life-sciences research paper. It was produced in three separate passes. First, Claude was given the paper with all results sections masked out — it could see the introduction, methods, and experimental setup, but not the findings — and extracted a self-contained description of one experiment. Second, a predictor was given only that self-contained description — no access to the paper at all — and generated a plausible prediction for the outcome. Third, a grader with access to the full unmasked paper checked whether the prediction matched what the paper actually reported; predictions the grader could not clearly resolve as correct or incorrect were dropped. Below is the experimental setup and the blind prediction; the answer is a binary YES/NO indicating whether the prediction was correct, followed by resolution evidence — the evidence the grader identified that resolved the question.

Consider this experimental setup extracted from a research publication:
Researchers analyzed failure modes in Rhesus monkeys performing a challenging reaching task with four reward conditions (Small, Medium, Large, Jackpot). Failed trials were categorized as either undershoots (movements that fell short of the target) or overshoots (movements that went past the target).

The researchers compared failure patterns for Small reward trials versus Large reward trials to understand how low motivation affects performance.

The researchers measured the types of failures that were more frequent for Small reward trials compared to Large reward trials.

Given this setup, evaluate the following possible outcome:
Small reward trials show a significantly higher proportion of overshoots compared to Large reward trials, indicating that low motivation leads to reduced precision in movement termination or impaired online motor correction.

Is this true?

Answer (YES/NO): YES